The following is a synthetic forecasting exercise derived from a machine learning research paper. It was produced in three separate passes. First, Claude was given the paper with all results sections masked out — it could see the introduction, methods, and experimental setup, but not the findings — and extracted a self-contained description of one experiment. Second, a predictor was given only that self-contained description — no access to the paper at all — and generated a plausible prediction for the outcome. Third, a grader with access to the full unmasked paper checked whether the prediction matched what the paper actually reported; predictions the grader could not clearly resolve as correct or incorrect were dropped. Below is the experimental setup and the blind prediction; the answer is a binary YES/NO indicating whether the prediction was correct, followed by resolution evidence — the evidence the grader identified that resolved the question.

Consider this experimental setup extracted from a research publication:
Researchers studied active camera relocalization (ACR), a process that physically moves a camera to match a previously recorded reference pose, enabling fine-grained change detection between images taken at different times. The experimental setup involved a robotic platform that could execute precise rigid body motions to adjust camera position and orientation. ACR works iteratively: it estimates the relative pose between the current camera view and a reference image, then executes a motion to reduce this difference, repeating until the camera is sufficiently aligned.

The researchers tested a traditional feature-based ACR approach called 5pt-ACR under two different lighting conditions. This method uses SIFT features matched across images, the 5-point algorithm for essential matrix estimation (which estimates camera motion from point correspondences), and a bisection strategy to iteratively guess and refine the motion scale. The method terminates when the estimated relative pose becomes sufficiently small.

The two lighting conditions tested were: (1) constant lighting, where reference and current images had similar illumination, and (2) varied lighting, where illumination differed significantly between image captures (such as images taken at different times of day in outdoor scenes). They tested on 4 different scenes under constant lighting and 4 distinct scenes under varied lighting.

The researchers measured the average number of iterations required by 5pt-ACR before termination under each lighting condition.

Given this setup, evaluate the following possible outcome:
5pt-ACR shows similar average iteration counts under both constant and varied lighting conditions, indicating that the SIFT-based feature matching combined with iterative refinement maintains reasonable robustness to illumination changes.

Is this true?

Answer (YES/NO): NO